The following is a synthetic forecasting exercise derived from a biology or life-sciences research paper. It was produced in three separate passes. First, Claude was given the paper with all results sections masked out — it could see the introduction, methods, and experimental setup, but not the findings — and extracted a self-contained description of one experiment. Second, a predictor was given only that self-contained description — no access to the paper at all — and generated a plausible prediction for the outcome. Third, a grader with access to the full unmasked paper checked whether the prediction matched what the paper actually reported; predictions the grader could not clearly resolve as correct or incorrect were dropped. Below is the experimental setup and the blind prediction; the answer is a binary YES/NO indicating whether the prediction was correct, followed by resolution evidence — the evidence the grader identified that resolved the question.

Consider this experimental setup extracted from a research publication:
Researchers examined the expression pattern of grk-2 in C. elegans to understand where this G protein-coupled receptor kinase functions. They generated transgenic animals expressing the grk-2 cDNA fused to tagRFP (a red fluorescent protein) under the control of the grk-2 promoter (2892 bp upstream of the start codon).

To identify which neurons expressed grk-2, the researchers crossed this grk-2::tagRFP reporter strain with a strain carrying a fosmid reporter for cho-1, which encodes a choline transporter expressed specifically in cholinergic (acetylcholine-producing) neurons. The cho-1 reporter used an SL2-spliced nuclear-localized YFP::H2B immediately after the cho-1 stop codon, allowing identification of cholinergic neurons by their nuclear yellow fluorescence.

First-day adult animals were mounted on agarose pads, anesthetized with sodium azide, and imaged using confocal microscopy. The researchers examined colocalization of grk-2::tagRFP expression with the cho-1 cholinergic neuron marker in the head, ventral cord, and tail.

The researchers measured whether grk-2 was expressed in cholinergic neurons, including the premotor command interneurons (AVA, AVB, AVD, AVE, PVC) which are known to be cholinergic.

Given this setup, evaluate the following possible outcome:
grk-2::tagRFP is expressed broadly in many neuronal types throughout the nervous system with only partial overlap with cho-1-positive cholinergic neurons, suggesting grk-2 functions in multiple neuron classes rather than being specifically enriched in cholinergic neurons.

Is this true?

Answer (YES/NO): YES